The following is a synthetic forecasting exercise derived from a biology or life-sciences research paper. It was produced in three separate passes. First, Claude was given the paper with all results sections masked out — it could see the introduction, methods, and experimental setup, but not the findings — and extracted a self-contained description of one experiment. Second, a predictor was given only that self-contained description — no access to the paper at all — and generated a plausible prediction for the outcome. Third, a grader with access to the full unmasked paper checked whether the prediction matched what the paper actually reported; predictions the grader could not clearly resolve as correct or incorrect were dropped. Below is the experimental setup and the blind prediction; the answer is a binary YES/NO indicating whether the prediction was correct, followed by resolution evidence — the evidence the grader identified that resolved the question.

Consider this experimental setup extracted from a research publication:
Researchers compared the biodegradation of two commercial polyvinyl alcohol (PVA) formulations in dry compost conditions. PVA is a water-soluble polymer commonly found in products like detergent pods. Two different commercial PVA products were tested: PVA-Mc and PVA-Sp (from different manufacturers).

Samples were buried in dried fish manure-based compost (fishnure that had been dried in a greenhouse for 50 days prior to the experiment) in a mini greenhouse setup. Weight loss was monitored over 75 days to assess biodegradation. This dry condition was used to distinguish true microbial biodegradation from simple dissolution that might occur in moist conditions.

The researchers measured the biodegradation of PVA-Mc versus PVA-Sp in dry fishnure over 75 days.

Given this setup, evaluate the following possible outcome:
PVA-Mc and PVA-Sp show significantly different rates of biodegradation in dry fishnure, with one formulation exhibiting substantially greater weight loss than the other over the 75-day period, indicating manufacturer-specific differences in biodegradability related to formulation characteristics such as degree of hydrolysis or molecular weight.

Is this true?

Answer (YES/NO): YES